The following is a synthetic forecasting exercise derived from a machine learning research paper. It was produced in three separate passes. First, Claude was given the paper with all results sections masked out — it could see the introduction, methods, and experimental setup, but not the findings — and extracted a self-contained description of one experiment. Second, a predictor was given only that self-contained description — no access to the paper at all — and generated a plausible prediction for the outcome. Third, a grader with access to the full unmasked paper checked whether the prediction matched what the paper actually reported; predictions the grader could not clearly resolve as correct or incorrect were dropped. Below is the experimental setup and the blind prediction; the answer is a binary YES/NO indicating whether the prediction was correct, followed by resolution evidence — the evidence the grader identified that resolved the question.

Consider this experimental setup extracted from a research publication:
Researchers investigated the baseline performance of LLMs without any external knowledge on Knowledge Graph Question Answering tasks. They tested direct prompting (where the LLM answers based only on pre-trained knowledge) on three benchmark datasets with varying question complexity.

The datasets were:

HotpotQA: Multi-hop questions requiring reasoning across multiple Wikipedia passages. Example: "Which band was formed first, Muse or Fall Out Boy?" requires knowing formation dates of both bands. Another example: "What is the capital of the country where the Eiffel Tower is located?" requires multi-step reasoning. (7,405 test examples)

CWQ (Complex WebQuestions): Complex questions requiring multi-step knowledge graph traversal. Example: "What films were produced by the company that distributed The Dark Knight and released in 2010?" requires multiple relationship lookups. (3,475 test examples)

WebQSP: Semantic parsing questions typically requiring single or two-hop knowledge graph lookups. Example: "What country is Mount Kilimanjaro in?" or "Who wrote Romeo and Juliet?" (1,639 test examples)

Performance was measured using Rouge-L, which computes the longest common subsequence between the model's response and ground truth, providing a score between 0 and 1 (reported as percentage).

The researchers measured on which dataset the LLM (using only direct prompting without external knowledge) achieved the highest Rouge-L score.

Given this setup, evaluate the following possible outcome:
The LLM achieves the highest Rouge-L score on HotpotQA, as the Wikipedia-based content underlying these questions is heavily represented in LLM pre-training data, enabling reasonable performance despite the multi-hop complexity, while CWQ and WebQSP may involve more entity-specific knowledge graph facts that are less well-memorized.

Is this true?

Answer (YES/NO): NO